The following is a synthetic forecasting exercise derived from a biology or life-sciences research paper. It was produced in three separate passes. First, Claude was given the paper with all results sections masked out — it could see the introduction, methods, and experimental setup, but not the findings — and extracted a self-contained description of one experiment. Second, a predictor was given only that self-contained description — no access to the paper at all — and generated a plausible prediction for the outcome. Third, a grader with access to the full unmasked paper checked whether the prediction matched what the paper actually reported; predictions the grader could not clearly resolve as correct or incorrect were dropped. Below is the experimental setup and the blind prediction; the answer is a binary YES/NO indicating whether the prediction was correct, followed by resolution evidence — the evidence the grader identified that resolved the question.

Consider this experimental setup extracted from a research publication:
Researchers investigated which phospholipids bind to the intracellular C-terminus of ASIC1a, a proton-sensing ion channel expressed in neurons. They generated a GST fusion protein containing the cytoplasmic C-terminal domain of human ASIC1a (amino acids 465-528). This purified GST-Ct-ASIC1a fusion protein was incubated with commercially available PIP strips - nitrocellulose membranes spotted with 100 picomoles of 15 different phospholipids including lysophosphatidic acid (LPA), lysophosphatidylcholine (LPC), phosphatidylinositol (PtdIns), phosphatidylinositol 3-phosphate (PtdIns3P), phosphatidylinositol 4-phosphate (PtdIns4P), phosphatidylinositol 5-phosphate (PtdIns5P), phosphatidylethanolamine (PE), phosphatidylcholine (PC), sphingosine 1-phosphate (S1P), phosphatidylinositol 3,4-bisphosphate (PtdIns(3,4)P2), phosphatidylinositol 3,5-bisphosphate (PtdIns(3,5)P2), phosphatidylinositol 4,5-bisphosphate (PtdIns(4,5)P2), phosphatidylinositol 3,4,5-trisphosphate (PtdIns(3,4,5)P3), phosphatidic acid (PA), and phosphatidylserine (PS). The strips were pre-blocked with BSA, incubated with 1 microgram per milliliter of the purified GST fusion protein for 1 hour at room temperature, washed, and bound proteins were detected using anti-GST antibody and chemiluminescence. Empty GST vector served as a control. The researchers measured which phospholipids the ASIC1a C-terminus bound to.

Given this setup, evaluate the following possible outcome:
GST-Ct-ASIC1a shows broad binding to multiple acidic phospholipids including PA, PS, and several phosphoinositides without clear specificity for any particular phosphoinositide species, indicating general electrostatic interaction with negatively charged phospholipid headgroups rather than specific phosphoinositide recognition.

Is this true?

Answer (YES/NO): NO